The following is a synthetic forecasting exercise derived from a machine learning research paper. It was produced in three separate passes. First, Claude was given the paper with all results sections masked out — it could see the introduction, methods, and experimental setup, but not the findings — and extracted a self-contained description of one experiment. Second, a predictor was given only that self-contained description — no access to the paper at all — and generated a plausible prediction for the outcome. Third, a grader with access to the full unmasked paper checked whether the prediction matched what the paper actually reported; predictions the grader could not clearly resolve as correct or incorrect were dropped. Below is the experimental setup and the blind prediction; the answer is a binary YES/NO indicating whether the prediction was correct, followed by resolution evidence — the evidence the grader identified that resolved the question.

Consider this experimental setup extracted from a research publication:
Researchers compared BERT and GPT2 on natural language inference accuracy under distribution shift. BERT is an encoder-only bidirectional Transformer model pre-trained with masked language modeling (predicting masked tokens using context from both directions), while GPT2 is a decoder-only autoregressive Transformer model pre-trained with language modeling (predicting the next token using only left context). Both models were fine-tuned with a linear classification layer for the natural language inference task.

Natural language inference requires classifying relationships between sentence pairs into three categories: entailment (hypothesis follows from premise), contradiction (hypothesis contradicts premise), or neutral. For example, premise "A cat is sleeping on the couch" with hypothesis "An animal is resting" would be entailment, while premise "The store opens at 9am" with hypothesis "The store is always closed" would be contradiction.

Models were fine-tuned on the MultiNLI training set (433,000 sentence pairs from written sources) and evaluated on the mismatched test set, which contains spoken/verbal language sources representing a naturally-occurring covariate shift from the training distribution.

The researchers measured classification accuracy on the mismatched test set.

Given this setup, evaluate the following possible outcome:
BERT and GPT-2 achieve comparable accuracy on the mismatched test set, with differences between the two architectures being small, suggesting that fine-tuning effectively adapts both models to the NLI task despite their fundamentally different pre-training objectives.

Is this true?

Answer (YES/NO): NO